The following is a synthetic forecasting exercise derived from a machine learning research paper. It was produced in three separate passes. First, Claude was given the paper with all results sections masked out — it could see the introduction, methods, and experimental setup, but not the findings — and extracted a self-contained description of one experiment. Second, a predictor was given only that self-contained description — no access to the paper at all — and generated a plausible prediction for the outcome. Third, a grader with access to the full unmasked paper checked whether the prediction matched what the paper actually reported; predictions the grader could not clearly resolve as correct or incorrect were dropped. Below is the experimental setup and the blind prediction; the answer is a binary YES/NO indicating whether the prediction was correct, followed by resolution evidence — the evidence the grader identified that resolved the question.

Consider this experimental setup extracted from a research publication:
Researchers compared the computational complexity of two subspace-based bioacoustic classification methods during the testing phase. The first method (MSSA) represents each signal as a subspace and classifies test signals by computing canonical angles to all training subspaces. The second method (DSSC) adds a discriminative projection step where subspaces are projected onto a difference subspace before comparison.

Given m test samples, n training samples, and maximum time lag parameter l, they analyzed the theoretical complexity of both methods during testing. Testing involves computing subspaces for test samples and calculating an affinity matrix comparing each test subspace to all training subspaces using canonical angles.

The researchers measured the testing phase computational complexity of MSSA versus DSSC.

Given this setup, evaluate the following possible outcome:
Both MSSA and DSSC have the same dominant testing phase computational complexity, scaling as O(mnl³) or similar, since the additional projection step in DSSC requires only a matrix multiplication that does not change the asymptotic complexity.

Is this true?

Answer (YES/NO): YES